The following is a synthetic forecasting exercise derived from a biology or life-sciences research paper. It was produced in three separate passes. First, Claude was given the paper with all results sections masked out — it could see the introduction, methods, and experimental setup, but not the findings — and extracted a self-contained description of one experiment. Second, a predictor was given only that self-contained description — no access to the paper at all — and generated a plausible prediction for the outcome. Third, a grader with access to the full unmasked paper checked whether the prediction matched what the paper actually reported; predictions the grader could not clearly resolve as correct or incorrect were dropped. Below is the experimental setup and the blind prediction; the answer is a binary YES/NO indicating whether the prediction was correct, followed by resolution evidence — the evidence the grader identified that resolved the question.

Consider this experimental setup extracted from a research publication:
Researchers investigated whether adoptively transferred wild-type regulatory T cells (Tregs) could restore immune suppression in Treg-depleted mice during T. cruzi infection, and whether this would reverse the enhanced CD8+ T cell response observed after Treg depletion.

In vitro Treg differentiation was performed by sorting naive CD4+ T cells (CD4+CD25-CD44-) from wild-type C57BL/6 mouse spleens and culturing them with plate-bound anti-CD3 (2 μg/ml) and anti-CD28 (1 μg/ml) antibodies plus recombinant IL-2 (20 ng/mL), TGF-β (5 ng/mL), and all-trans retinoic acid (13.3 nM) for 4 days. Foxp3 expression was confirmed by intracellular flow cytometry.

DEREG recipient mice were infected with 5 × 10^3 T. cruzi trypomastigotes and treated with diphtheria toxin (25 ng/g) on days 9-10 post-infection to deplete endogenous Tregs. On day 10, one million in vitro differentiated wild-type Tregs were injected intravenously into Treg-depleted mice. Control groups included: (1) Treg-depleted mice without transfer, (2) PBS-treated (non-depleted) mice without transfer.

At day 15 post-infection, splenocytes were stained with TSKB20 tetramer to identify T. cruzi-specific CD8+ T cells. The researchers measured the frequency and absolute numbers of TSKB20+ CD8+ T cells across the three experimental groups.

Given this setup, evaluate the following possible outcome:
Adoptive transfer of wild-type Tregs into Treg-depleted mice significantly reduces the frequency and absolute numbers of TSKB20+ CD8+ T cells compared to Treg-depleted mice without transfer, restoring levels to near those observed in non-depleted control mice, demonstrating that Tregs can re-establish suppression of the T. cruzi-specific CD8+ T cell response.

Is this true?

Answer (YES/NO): YES